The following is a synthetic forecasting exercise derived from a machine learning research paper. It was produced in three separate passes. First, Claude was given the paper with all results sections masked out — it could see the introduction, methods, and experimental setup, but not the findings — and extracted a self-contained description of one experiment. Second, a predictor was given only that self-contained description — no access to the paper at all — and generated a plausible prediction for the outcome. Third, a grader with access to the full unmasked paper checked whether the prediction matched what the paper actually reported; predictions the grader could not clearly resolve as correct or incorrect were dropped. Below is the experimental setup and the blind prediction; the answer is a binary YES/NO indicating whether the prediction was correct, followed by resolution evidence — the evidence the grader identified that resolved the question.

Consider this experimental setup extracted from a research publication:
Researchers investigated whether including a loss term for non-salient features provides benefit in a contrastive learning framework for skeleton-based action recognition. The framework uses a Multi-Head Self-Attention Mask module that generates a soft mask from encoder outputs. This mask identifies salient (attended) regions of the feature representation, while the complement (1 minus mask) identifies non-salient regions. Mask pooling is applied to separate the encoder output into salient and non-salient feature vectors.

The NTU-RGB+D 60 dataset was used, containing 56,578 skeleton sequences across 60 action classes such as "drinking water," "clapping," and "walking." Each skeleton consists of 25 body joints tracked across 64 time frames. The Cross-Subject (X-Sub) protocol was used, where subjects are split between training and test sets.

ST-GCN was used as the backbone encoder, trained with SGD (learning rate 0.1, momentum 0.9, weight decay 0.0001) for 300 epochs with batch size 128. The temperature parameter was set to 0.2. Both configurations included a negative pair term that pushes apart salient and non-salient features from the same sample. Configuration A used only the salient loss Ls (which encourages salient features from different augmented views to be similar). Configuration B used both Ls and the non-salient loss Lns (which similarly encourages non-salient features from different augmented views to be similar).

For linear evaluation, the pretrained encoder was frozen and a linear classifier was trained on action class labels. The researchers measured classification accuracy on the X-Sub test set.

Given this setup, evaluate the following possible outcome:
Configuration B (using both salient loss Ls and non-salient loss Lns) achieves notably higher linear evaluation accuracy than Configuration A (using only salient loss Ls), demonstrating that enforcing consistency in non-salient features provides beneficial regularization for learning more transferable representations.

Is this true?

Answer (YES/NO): YES